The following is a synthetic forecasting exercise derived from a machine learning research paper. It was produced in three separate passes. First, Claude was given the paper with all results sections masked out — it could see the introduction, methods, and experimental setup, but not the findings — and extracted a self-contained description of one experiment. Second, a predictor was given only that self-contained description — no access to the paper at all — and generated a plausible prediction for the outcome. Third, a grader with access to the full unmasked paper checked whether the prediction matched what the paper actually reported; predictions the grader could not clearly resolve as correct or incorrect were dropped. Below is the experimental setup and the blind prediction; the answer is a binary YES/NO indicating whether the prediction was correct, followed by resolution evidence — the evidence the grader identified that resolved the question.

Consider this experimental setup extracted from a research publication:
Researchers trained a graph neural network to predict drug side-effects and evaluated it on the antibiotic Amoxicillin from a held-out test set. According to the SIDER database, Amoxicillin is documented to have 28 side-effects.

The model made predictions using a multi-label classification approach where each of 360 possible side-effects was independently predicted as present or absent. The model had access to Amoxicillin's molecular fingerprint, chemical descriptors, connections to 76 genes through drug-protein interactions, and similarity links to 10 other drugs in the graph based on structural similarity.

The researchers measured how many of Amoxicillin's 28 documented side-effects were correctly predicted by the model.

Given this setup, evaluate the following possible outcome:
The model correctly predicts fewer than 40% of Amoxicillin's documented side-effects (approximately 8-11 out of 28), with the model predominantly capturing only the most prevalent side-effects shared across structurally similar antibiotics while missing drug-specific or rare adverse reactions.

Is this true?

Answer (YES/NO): NO